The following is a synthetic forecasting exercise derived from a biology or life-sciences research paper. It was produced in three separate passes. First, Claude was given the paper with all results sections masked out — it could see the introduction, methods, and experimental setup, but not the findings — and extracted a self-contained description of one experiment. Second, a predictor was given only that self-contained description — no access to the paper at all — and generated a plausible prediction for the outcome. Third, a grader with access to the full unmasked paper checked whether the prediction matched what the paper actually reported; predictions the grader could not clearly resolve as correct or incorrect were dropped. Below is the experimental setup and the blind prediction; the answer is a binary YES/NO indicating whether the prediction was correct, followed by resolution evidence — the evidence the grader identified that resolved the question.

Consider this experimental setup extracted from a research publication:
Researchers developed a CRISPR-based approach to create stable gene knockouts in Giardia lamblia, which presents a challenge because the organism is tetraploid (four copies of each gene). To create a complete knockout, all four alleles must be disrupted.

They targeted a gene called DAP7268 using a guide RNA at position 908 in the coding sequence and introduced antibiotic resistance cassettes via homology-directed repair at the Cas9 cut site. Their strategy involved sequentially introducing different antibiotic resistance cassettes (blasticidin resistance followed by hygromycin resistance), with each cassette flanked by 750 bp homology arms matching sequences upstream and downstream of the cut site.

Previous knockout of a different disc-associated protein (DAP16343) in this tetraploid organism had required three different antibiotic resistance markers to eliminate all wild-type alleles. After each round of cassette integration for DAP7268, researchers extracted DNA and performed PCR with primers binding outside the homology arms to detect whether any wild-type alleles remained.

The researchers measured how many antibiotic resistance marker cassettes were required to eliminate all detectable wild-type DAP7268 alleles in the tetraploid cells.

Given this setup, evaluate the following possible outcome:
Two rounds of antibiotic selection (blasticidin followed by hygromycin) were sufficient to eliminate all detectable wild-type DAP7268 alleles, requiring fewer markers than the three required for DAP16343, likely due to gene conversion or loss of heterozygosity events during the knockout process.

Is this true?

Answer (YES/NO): YES